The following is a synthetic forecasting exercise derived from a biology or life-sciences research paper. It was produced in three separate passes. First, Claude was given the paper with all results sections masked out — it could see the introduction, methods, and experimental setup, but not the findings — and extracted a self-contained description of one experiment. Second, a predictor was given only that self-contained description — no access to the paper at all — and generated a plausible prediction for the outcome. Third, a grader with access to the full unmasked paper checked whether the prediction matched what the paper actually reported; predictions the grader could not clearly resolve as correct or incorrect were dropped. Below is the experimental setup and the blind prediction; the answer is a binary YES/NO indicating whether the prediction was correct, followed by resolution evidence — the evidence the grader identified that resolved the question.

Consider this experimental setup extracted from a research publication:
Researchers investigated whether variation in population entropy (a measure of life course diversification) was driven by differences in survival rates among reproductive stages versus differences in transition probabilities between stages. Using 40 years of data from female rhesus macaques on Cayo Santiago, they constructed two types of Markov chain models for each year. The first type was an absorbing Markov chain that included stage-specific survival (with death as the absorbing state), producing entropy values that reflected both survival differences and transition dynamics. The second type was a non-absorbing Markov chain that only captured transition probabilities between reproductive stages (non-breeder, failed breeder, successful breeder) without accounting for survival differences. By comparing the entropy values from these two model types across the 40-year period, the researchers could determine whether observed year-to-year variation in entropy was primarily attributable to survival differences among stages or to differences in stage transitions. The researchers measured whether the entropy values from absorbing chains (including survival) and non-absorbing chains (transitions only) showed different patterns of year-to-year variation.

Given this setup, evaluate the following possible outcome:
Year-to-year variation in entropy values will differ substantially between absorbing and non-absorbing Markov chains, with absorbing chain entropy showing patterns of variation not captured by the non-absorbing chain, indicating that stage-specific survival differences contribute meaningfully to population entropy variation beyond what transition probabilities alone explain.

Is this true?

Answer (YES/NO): NO